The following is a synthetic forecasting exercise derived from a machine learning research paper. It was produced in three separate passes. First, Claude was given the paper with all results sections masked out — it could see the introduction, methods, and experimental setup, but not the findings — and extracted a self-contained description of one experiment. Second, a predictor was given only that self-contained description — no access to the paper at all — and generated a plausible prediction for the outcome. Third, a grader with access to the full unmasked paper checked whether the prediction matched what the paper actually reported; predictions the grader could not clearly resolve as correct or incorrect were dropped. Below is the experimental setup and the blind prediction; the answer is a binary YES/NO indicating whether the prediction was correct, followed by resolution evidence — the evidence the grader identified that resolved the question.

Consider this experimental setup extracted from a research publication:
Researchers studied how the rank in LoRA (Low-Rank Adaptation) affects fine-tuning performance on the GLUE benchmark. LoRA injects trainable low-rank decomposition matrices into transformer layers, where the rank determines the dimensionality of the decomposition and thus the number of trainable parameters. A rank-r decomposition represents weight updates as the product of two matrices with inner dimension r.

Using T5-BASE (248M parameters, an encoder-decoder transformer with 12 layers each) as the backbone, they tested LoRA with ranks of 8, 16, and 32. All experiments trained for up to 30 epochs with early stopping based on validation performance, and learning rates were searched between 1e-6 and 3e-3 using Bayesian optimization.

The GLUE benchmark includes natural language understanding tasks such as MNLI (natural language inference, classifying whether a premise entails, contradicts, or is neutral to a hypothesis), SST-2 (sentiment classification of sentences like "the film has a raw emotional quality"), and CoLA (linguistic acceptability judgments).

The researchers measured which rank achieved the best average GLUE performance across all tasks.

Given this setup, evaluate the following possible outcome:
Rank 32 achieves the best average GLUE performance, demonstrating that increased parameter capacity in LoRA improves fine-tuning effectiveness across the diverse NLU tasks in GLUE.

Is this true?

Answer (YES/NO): YES